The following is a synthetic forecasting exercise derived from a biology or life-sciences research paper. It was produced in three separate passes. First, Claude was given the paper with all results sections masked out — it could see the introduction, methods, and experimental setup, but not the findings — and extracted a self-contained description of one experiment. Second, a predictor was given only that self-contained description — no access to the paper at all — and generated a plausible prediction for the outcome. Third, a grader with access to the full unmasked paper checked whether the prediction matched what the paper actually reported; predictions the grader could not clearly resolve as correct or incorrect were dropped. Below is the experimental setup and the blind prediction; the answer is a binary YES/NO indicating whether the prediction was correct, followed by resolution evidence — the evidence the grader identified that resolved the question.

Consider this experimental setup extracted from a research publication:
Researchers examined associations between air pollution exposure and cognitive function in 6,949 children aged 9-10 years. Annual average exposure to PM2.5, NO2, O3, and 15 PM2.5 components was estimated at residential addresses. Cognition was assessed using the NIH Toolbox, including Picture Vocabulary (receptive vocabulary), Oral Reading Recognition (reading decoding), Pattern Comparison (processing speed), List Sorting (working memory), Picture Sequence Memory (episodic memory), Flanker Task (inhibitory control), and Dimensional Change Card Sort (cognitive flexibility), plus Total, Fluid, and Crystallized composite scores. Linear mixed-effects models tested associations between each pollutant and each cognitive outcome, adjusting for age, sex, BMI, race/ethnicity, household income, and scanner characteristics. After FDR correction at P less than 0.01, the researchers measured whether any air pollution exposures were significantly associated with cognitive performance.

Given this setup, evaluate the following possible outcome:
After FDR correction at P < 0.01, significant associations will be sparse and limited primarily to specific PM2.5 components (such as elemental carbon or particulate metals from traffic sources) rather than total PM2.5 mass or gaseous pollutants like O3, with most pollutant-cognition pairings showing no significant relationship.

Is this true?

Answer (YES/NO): NO